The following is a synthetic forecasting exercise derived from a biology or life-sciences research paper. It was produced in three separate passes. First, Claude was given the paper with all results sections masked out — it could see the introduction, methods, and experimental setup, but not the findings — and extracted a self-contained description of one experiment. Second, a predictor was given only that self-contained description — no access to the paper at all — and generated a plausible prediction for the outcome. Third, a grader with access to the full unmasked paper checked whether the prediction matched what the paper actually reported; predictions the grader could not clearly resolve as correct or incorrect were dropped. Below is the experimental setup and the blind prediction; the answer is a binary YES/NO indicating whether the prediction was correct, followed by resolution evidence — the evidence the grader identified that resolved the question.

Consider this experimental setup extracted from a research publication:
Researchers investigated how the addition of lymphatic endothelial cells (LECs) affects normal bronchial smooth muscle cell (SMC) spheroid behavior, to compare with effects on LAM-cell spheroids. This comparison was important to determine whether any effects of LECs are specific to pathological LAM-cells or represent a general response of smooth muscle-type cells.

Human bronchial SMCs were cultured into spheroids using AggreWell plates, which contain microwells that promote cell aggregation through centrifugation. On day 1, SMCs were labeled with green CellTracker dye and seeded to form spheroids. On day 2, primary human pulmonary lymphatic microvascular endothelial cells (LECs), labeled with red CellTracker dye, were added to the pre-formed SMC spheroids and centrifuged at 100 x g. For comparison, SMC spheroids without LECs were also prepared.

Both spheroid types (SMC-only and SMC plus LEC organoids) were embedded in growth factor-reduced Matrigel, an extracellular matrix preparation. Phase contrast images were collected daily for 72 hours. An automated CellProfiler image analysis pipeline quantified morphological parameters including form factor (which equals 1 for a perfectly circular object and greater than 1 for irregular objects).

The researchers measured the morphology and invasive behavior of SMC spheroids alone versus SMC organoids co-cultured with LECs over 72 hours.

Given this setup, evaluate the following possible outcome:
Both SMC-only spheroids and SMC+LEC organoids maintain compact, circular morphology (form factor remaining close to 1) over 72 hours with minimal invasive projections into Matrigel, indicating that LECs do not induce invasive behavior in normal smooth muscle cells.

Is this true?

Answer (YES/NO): NO